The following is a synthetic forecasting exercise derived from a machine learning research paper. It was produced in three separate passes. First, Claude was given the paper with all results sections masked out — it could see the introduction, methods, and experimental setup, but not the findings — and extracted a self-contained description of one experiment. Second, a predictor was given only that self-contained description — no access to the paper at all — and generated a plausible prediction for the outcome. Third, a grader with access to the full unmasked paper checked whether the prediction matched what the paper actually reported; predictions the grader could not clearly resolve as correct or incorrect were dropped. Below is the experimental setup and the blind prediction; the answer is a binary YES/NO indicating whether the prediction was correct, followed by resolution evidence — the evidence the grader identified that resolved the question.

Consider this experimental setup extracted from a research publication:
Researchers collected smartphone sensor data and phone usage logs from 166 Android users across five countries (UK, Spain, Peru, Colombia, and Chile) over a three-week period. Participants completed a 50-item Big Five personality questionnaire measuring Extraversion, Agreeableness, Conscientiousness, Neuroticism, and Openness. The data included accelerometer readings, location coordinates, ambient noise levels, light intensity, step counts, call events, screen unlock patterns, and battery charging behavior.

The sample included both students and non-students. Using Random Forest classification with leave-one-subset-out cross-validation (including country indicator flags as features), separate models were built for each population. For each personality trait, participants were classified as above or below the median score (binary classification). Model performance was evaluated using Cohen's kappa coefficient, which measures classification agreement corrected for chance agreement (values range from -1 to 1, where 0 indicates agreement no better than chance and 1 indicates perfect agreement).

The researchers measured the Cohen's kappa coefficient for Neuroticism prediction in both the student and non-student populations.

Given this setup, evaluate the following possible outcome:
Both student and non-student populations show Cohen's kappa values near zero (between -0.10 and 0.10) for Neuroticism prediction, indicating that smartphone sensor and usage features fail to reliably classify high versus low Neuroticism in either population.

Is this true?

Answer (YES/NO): NO